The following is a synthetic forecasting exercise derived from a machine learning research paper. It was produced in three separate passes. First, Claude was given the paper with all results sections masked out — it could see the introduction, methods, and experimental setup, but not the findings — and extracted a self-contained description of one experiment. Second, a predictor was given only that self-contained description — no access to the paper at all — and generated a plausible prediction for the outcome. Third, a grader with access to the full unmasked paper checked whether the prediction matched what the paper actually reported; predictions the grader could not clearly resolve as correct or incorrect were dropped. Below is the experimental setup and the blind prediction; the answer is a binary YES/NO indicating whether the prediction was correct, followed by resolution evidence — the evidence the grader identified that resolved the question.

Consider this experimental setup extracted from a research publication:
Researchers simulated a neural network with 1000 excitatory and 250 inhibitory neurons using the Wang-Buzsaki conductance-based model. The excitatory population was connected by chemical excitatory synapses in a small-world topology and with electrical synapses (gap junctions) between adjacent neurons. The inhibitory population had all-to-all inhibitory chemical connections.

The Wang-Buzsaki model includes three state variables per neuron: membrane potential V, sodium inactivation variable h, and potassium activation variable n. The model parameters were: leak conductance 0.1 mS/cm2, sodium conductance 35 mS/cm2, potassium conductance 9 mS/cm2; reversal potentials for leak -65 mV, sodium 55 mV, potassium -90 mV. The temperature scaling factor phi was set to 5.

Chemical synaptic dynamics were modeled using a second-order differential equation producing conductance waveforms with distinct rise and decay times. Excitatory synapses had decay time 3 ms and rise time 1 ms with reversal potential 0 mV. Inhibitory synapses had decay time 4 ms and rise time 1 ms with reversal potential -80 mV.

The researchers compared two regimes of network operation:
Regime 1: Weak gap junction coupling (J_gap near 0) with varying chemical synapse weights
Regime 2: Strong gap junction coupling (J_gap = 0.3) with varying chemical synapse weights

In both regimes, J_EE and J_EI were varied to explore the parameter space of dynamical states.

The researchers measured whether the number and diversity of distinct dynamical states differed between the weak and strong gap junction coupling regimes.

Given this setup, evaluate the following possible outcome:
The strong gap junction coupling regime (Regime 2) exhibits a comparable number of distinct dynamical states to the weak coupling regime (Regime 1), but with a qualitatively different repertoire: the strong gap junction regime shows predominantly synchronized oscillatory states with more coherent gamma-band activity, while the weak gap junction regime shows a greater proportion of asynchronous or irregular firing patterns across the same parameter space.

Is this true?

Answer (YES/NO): NO